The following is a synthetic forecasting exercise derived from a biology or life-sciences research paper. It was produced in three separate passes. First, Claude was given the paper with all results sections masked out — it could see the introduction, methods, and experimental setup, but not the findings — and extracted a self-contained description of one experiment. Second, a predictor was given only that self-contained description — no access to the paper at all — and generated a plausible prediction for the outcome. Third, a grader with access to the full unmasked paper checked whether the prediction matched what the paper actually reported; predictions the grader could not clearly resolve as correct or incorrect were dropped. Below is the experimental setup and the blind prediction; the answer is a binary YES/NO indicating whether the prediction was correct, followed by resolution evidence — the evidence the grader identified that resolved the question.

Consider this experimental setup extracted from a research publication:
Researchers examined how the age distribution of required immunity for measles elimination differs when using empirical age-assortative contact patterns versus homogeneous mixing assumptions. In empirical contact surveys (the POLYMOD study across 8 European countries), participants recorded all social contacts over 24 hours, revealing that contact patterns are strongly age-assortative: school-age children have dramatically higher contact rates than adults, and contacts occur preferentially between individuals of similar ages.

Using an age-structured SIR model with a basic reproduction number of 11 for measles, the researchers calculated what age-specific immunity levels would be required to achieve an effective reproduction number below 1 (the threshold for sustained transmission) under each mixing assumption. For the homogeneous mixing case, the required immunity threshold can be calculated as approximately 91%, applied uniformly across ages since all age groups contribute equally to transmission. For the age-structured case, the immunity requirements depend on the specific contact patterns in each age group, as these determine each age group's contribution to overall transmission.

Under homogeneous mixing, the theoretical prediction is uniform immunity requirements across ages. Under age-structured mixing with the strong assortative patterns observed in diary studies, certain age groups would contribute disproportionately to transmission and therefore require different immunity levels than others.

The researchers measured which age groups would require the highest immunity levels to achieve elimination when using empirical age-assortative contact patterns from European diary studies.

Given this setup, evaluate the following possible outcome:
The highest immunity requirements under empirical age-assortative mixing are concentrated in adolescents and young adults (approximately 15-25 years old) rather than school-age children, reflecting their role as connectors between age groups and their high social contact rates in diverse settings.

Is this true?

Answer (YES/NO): NO